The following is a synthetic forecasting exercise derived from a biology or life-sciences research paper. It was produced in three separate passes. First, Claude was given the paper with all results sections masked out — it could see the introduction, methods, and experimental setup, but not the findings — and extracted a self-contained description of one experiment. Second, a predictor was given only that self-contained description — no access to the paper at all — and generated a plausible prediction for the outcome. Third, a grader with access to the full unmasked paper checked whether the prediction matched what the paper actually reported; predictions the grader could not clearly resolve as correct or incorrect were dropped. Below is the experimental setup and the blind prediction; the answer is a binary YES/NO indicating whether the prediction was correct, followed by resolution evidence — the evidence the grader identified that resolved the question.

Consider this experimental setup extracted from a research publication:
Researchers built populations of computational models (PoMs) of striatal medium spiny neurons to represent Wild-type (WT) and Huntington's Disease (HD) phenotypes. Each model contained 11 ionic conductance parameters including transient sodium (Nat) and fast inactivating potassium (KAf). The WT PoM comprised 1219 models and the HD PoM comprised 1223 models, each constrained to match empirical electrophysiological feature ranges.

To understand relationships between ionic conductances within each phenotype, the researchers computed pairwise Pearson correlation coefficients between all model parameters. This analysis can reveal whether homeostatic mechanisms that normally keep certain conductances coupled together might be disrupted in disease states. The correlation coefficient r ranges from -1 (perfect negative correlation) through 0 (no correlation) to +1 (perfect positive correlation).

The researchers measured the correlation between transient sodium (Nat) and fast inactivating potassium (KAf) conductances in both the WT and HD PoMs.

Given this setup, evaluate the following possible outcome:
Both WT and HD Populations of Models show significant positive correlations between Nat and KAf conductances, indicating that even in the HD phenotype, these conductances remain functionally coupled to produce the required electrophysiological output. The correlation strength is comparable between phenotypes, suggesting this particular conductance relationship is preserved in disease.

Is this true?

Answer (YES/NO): NO